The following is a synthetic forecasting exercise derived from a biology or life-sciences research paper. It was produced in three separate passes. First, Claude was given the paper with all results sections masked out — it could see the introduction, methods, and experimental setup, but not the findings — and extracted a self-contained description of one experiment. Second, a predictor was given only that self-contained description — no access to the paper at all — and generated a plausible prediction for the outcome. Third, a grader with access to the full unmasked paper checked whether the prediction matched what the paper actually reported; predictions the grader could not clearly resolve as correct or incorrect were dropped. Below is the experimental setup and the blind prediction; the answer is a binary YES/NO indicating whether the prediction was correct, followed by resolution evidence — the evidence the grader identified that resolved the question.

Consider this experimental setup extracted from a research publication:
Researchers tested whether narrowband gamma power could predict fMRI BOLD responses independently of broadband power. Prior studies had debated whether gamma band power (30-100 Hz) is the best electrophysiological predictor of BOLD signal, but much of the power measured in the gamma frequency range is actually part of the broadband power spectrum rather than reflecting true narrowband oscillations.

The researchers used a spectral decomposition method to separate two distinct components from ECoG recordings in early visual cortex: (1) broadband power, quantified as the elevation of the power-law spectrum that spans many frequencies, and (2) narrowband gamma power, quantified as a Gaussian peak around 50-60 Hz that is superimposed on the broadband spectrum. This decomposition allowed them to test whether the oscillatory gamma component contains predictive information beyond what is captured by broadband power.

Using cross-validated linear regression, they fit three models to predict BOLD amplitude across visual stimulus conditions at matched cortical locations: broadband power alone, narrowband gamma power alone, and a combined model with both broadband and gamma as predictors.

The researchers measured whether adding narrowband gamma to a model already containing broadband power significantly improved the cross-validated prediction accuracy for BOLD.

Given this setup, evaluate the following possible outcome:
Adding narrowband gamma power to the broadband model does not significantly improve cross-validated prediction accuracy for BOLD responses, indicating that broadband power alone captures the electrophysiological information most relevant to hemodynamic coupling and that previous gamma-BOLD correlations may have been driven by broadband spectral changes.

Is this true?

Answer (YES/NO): YES